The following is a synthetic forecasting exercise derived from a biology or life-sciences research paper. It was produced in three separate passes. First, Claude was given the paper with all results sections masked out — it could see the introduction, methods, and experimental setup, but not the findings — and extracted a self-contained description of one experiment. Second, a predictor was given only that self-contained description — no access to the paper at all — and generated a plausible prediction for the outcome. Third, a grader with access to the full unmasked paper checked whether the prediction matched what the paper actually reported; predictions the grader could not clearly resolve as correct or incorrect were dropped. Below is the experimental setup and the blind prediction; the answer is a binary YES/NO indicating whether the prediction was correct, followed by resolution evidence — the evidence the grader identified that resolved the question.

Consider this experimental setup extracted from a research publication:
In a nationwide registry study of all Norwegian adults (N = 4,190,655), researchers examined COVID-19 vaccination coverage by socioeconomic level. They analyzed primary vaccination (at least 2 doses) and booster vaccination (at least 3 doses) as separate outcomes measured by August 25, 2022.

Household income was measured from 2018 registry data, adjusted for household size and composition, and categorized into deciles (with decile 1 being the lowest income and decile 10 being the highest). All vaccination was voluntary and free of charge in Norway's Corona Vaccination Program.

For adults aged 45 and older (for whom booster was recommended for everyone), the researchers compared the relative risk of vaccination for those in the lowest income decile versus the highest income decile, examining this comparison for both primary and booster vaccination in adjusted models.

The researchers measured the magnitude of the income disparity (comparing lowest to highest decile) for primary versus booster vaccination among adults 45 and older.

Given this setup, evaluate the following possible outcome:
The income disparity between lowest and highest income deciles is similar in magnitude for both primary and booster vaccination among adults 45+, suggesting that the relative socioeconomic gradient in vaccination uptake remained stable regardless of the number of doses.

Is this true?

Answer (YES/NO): NO